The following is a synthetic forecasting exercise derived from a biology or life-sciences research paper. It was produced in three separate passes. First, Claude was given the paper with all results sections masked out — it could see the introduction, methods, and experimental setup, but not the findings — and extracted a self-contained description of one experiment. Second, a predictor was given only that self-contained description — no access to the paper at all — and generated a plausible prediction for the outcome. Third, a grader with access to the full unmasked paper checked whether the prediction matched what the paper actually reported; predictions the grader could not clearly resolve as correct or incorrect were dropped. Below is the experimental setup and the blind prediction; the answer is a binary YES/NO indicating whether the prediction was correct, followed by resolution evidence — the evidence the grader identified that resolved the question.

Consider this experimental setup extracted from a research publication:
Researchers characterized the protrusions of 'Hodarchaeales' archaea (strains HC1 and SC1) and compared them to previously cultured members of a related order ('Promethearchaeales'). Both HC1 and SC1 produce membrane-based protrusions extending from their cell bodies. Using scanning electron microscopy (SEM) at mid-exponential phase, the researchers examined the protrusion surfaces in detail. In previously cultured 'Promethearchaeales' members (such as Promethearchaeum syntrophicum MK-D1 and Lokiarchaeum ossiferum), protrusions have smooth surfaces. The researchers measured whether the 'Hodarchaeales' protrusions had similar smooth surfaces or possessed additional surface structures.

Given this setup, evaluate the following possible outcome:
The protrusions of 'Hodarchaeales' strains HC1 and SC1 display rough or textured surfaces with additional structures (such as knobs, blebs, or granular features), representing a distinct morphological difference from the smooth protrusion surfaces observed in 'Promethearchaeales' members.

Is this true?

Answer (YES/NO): NO